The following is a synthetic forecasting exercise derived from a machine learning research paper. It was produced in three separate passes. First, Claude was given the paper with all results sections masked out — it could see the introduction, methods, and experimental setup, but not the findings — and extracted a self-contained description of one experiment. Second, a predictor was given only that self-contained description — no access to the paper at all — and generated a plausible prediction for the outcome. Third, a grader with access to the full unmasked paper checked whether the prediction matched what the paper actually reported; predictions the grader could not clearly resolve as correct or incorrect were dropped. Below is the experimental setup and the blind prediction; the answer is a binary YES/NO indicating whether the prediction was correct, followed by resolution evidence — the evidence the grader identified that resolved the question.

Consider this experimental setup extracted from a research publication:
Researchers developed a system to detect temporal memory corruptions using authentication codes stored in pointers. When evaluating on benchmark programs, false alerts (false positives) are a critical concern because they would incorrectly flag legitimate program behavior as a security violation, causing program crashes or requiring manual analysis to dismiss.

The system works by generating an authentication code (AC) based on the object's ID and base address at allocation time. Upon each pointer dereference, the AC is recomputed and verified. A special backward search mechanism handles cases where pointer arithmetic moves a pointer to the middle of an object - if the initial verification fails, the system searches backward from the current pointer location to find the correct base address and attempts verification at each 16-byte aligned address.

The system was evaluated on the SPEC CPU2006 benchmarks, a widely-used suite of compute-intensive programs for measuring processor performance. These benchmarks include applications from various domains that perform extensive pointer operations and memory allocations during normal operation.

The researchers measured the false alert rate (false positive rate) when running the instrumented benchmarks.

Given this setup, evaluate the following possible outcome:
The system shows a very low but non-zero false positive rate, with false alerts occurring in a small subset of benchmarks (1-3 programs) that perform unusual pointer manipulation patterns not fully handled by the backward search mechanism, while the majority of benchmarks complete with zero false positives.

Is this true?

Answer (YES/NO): NO